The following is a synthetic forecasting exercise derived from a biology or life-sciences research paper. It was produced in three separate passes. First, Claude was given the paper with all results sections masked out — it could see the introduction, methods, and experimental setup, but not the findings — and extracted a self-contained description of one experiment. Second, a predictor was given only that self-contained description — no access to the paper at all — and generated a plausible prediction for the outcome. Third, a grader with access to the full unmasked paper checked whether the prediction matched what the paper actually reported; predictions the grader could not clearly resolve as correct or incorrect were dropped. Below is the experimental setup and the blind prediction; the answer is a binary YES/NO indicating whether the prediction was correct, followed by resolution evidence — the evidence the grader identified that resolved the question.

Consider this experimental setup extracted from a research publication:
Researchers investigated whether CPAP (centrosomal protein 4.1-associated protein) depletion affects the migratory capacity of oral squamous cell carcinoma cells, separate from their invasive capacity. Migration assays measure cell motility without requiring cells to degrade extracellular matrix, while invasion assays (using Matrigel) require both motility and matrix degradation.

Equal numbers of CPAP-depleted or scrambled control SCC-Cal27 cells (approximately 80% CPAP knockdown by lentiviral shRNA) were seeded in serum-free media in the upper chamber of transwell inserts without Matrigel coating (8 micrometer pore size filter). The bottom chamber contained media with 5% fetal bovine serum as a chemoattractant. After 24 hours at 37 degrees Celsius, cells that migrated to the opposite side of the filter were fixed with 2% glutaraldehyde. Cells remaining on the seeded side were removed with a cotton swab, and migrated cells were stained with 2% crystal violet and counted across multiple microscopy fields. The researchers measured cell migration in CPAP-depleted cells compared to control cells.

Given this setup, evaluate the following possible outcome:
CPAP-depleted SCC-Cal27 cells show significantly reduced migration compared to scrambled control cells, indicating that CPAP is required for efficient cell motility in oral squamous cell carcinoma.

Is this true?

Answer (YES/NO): NO